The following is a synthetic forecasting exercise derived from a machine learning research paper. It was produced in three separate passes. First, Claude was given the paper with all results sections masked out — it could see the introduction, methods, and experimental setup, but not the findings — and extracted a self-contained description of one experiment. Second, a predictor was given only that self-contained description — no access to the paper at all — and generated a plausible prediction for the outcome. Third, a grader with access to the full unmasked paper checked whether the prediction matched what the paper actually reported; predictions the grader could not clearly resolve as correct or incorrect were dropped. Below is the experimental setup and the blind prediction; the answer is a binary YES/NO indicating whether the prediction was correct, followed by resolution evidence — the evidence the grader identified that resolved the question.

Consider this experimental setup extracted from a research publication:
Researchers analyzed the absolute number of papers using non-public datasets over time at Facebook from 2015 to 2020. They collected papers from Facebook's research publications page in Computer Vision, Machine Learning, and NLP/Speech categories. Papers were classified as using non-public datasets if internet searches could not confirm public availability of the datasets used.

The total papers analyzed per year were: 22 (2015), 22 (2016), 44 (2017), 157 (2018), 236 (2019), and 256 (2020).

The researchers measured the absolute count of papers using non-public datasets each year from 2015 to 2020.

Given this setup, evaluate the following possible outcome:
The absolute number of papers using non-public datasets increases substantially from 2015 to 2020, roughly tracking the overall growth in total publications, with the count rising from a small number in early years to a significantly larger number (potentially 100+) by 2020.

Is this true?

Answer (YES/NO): NO